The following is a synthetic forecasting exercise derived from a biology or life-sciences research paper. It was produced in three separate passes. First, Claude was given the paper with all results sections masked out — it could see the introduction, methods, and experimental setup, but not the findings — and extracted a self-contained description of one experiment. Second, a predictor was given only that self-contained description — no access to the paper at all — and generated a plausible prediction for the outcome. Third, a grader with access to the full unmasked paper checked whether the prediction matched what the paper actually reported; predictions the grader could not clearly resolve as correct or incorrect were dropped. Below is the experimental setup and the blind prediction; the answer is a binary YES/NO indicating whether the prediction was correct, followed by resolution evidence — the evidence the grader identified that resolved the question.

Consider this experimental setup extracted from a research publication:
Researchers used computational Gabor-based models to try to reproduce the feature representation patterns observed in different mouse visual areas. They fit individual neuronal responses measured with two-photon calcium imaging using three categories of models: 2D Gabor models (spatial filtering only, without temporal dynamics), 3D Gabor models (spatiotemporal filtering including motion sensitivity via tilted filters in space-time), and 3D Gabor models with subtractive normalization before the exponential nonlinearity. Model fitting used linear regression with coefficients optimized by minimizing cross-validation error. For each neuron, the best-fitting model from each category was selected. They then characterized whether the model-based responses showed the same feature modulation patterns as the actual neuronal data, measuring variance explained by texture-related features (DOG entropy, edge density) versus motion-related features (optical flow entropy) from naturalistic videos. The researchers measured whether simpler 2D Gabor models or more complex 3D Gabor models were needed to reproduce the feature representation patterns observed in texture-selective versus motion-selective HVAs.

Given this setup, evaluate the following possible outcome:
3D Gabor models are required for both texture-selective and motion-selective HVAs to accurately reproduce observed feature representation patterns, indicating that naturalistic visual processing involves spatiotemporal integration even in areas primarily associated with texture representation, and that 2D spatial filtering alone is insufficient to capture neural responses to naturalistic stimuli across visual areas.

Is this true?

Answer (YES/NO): NO